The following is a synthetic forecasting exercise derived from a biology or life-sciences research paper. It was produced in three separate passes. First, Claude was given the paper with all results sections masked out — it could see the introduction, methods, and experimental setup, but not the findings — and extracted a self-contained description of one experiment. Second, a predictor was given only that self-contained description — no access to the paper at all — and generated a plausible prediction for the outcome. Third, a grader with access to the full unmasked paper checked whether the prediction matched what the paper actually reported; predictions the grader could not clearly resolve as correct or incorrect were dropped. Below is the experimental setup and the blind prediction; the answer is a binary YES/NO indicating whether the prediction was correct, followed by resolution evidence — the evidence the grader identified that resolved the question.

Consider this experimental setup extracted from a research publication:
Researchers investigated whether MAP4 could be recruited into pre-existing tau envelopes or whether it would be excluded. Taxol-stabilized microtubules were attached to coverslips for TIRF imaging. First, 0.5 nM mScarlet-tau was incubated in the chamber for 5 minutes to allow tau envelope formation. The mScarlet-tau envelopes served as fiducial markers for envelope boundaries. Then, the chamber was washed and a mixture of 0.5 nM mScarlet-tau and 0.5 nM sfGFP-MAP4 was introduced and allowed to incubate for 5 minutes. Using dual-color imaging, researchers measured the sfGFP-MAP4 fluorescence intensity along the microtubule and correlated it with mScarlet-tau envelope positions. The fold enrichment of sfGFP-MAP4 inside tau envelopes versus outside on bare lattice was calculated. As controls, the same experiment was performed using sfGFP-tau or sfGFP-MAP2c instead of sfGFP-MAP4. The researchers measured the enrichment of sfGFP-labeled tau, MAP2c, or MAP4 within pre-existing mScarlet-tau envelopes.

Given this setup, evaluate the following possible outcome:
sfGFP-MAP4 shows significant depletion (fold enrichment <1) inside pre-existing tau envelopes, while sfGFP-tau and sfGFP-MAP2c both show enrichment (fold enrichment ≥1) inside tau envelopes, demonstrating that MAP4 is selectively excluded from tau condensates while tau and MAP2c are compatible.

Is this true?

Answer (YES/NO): YES